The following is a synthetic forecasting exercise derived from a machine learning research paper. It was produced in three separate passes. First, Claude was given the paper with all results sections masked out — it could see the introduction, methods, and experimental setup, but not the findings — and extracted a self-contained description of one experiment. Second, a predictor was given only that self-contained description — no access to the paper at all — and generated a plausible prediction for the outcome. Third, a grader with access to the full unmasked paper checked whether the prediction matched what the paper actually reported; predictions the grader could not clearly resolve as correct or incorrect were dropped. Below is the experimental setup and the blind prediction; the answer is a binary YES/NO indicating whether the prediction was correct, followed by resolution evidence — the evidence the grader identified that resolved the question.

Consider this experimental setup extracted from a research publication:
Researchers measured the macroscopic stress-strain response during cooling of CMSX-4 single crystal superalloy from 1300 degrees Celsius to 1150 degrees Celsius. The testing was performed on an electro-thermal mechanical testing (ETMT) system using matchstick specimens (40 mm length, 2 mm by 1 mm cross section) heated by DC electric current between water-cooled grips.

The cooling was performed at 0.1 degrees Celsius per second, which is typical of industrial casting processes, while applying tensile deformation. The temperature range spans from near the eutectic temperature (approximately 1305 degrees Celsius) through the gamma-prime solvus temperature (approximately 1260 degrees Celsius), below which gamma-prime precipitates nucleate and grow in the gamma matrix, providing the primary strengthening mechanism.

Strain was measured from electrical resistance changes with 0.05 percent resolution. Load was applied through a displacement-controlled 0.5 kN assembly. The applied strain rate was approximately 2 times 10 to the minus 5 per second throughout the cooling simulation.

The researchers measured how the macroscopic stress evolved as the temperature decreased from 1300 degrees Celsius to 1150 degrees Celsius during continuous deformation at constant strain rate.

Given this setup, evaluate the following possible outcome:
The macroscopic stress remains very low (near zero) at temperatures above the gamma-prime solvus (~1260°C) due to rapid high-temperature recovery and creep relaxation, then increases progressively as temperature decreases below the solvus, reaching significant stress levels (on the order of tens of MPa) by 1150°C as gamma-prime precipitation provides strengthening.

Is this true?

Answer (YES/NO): NO